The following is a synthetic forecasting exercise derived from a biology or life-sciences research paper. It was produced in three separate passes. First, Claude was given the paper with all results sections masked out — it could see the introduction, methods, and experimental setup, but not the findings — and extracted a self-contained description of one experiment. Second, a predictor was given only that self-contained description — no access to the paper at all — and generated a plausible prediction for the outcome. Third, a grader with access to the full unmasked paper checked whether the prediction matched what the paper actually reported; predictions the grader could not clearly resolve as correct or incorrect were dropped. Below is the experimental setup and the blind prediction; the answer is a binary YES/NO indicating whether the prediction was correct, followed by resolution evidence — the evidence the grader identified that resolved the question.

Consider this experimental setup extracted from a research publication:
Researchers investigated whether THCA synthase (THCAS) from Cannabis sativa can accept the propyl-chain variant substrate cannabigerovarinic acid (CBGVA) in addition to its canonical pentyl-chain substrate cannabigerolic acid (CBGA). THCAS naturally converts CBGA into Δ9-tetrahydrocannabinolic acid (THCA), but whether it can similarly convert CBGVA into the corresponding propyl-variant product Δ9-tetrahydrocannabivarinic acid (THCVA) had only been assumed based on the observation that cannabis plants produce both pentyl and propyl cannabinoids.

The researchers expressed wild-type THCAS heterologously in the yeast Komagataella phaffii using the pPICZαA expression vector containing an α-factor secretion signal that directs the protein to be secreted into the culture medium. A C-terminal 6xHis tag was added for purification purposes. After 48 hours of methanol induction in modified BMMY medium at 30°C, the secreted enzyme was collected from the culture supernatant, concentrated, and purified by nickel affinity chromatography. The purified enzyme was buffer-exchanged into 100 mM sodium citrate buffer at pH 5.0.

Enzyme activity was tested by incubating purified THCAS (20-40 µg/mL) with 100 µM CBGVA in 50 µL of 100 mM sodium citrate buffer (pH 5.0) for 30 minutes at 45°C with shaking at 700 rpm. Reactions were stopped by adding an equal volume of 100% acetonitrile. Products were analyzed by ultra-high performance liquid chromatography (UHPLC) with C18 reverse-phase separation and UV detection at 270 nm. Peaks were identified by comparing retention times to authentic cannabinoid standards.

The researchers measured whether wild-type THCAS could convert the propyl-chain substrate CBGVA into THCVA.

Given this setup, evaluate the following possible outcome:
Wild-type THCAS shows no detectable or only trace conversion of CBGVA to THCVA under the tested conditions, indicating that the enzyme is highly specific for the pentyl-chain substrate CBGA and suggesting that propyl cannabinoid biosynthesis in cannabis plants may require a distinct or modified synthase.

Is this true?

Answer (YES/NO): NO